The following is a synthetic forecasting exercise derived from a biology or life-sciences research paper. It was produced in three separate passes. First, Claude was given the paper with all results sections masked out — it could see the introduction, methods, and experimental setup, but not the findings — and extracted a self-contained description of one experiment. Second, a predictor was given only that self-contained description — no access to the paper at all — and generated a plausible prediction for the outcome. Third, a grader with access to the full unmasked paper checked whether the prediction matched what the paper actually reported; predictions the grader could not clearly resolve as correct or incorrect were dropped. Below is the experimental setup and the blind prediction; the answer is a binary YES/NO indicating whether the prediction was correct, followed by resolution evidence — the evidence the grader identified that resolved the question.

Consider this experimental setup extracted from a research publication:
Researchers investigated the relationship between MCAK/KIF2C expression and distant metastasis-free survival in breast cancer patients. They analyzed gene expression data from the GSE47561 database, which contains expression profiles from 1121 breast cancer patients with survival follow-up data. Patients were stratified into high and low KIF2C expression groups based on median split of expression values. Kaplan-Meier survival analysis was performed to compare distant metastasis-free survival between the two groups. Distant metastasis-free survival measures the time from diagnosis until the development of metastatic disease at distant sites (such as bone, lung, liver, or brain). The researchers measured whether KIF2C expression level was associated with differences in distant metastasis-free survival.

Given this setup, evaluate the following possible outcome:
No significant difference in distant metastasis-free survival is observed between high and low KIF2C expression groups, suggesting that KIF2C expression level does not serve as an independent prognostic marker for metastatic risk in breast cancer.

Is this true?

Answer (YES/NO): NO